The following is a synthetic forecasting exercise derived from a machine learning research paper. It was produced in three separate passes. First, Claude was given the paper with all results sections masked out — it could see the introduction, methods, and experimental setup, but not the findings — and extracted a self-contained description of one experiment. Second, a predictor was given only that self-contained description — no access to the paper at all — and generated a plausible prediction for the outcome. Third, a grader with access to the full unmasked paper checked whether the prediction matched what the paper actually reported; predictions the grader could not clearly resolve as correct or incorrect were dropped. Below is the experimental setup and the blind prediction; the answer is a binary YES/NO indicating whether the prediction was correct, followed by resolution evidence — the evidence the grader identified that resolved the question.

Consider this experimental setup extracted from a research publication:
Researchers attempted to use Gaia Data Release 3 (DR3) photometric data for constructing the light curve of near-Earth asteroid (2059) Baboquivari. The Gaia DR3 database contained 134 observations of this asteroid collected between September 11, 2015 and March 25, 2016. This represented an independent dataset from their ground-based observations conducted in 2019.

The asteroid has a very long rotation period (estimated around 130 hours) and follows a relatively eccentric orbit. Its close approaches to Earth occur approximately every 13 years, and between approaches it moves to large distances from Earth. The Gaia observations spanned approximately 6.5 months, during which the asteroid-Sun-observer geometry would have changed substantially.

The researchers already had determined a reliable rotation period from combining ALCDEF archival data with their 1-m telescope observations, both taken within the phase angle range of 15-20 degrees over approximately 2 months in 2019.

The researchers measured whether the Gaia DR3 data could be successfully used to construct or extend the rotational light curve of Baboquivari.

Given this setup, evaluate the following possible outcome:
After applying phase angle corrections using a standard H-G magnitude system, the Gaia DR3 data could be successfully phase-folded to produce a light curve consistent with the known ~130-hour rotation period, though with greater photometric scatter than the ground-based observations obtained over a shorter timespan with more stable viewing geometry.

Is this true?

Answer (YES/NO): NO